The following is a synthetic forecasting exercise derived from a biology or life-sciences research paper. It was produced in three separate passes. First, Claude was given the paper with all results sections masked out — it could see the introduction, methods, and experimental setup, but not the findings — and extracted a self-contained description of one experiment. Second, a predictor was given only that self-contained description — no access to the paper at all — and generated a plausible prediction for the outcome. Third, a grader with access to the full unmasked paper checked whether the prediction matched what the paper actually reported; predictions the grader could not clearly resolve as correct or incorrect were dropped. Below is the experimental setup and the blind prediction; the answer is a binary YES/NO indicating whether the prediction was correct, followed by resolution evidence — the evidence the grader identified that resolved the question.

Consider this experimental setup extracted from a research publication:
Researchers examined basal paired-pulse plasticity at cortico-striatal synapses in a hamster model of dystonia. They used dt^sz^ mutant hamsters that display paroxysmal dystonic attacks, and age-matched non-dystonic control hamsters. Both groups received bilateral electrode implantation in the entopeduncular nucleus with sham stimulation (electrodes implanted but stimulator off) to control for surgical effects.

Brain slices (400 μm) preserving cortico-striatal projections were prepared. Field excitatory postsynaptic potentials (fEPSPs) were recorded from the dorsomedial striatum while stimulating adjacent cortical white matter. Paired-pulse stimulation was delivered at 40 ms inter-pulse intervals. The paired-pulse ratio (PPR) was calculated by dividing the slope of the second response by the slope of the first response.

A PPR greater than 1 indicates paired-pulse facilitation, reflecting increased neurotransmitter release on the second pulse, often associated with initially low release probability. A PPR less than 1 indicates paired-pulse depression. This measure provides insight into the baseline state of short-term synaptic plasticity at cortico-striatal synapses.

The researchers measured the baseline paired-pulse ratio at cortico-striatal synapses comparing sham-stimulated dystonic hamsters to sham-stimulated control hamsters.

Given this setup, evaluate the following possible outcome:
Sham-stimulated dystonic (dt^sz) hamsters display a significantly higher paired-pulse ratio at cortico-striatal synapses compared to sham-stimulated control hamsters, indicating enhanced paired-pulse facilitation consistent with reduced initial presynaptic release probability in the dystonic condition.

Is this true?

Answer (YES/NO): NO